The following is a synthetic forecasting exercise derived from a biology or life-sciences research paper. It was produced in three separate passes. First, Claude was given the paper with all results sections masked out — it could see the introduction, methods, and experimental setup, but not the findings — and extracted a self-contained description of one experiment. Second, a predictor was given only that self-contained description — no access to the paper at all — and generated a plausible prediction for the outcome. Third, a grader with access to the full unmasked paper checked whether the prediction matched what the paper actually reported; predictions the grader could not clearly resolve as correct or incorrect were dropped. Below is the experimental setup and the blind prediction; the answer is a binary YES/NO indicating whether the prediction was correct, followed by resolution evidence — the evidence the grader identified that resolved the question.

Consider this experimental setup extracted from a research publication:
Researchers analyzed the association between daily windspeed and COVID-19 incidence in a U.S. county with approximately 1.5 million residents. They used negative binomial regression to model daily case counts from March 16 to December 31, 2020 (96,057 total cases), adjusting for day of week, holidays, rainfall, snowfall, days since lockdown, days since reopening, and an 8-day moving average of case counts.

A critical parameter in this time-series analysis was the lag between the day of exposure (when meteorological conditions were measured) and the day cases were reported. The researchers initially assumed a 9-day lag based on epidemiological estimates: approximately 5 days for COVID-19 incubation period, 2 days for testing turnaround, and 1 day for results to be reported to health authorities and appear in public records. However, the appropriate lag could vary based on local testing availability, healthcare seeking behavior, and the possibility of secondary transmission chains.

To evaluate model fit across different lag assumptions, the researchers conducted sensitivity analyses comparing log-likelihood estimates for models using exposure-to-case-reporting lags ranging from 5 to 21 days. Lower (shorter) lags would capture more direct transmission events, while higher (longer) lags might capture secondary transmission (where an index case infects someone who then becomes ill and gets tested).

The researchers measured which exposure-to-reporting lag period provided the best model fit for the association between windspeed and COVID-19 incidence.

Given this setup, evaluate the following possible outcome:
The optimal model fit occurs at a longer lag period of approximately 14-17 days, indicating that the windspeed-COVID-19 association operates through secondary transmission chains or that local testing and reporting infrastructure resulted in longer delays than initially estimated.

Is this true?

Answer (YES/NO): YES